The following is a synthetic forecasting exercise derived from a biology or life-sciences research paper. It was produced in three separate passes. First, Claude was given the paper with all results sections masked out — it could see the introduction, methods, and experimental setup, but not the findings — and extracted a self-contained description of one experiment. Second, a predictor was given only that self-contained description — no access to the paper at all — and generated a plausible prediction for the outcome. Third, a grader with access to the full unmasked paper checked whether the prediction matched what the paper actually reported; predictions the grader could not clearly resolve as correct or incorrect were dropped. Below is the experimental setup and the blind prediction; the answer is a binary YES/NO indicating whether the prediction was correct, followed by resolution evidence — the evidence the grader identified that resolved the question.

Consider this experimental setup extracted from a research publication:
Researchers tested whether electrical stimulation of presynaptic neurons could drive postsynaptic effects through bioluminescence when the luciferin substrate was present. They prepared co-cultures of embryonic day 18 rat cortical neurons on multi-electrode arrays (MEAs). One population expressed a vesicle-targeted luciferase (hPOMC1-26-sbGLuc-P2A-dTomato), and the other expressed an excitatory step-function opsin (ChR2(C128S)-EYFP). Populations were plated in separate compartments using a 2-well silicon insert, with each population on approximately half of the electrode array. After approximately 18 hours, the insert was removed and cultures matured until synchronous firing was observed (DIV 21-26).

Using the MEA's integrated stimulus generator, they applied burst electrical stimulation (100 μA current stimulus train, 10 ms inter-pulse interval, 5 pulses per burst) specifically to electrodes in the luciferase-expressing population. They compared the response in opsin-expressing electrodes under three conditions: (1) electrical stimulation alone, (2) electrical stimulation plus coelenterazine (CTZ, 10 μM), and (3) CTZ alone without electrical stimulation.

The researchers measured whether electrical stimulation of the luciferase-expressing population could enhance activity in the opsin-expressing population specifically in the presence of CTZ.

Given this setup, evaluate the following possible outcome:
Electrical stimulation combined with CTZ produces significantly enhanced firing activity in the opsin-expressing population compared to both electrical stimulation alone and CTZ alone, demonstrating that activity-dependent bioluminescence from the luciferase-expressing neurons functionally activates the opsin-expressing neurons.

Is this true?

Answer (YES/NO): YES